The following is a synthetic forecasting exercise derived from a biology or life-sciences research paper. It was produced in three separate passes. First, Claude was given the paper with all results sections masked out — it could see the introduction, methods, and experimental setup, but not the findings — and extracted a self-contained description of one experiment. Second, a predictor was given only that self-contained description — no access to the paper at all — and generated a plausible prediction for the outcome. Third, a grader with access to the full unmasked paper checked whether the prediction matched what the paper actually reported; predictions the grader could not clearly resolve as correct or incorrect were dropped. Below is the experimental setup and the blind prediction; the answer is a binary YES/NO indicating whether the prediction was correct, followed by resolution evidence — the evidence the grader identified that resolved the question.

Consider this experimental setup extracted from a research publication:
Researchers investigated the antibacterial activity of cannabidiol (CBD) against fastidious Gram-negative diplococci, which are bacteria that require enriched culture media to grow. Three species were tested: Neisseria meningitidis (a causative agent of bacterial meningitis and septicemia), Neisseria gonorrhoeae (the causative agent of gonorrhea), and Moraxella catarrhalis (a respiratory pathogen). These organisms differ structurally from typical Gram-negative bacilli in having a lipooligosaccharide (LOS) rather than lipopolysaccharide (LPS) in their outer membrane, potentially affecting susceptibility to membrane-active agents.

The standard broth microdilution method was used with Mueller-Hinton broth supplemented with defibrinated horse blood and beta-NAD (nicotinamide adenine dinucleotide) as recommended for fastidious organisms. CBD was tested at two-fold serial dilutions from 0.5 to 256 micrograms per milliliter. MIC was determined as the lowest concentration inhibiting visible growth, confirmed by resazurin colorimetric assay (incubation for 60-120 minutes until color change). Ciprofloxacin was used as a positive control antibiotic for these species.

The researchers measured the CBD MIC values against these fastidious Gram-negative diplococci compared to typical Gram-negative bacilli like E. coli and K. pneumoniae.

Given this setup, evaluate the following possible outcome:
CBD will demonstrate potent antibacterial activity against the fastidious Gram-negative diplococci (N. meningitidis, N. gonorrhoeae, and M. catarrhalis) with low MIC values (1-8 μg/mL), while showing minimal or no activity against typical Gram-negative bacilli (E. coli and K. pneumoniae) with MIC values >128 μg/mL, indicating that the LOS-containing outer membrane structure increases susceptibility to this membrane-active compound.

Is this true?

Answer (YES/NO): NO